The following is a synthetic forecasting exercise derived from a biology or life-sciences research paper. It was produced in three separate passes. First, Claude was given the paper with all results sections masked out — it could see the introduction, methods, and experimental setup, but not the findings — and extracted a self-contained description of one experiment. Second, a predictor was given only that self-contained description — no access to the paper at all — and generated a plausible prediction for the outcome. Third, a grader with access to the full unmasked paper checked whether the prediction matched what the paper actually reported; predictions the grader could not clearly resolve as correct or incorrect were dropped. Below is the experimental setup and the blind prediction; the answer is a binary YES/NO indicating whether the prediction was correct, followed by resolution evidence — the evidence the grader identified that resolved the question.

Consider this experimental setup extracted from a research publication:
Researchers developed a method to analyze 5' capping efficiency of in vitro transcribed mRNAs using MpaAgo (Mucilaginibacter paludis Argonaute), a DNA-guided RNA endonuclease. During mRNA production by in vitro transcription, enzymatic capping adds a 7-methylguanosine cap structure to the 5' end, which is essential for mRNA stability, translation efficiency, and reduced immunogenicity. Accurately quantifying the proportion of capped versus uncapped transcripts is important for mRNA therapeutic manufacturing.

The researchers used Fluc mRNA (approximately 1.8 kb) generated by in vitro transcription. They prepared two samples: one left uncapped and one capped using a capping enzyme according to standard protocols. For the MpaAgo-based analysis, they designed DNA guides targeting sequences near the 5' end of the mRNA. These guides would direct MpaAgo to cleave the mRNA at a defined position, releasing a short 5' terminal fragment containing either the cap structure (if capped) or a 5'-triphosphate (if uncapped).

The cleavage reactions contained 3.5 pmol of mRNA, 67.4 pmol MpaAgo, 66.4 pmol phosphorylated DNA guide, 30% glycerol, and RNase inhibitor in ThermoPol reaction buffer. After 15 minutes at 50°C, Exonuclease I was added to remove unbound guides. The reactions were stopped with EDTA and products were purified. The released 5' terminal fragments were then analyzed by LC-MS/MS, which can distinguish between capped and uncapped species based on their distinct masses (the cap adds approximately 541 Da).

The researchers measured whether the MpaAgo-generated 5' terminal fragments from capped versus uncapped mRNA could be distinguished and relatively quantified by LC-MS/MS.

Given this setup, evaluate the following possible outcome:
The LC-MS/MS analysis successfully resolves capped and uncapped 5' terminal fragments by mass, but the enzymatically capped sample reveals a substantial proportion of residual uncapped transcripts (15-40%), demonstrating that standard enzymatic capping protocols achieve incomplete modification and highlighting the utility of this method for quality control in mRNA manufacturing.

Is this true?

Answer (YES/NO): NO